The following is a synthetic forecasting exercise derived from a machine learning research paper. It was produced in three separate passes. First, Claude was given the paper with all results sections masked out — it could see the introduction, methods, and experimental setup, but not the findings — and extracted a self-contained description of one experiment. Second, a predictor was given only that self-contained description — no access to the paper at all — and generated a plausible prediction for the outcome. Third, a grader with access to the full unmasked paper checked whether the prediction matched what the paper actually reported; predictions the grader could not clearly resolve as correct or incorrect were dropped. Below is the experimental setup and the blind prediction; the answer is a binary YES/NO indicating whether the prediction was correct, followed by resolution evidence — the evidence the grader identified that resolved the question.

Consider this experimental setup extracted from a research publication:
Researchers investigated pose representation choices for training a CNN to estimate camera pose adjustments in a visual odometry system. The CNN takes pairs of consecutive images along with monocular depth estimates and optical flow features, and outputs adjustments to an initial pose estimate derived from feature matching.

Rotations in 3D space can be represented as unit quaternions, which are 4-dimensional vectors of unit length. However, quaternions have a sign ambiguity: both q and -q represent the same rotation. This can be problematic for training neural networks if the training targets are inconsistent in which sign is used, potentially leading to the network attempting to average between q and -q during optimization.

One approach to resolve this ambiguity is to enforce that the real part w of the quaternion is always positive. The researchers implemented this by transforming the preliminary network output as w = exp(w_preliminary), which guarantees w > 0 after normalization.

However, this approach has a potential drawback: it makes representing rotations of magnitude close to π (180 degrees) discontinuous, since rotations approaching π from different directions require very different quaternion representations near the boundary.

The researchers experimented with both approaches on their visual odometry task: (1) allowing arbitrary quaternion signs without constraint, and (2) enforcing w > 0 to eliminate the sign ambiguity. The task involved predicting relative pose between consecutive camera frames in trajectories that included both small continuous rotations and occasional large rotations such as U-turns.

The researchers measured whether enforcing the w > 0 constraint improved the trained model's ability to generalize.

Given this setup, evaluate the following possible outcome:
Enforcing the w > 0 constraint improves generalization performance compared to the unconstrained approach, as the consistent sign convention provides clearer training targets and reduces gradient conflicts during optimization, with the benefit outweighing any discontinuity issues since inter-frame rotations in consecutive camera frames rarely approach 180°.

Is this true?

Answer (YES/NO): NO